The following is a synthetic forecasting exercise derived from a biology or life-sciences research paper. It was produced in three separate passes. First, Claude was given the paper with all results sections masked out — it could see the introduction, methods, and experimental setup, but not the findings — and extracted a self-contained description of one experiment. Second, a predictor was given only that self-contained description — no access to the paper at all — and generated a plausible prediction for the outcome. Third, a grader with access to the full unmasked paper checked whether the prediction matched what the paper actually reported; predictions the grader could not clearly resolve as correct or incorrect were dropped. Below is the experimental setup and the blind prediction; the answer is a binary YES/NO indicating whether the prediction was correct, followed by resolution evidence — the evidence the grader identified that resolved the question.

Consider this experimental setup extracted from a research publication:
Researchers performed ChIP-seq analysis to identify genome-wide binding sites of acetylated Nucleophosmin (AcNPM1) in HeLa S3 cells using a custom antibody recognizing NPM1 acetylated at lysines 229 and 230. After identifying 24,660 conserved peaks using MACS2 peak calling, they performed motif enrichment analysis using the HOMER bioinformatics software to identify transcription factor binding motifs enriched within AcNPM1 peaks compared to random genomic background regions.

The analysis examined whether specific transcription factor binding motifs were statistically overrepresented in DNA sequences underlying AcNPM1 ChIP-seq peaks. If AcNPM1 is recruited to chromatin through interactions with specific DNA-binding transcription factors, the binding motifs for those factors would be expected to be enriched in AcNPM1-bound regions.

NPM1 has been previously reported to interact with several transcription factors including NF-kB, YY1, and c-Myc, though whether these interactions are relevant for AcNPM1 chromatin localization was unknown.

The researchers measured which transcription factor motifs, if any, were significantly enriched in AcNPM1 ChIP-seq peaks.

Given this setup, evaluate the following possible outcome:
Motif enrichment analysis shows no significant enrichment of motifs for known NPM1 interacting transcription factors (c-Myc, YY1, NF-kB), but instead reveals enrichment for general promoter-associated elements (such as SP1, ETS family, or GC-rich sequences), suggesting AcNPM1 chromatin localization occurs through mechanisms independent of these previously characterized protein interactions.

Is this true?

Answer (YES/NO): NO